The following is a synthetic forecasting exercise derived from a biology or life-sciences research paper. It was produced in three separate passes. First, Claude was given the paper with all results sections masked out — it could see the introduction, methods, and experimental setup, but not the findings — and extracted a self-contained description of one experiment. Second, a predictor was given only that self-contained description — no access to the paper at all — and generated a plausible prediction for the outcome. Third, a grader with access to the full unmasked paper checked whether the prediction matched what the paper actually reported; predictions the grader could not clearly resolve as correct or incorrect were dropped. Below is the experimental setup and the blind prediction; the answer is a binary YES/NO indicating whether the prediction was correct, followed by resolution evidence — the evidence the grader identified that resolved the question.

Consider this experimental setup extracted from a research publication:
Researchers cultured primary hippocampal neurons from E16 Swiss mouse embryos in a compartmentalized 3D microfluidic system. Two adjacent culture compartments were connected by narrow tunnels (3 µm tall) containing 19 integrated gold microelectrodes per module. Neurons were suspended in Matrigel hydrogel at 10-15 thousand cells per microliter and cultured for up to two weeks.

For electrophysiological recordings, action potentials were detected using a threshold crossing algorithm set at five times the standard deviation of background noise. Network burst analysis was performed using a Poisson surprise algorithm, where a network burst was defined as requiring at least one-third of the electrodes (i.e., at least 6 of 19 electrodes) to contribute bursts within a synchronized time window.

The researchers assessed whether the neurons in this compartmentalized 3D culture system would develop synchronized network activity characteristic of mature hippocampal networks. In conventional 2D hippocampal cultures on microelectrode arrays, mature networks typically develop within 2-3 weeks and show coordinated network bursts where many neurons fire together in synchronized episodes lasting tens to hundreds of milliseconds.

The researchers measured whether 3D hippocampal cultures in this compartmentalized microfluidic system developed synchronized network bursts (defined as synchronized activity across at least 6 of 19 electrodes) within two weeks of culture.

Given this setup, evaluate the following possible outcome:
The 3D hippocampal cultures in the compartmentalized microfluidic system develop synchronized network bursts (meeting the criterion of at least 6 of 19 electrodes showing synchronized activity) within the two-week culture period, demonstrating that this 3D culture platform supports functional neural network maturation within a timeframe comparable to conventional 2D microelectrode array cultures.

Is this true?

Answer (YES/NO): YES